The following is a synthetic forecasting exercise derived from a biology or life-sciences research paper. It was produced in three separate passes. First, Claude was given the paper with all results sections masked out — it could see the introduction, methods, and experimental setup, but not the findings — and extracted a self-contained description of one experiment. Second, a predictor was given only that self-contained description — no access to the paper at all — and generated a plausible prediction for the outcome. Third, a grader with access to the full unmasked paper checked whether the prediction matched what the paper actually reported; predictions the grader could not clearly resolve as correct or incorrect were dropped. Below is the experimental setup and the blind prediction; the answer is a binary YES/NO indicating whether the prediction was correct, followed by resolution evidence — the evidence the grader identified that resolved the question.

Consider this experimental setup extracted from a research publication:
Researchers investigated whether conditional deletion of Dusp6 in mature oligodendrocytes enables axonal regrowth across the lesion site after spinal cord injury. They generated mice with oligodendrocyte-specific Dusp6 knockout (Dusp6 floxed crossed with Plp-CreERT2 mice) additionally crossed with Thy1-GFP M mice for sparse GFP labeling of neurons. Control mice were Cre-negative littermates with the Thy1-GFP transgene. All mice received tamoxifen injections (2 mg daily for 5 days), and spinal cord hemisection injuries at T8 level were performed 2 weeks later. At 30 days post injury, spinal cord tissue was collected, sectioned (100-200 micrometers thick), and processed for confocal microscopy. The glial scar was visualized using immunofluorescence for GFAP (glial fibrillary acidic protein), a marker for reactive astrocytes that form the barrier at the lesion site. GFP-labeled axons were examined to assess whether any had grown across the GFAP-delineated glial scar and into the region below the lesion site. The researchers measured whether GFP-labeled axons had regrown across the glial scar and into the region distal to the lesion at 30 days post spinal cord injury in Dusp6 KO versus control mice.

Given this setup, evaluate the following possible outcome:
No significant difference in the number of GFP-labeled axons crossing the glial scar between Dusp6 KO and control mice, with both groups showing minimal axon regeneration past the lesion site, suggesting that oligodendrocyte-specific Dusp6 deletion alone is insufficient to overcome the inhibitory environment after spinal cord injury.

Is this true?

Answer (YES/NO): NO